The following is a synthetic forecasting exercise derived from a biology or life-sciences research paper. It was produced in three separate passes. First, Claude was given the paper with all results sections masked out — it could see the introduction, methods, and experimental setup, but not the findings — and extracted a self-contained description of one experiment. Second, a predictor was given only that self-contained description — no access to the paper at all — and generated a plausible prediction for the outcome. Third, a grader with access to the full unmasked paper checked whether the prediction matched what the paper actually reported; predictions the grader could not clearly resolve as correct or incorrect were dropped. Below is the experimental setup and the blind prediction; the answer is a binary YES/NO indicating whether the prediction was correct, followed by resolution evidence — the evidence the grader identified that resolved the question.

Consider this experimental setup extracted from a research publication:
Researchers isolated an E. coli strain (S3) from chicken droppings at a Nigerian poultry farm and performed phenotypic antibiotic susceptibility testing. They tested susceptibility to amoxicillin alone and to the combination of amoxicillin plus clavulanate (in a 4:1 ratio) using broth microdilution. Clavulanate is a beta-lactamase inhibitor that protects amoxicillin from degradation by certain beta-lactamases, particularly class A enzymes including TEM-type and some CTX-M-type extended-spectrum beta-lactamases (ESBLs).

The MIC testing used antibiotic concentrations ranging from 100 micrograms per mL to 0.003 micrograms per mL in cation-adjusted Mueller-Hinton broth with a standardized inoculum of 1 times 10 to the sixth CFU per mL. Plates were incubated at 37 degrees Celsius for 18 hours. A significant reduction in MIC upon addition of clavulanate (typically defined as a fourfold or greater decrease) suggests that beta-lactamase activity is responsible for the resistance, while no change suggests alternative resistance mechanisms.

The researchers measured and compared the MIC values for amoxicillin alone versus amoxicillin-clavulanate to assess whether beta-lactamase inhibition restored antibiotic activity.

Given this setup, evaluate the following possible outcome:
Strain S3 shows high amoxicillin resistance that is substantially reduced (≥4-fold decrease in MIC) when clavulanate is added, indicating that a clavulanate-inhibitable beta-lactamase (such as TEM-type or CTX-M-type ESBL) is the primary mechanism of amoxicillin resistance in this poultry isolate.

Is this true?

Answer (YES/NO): NO